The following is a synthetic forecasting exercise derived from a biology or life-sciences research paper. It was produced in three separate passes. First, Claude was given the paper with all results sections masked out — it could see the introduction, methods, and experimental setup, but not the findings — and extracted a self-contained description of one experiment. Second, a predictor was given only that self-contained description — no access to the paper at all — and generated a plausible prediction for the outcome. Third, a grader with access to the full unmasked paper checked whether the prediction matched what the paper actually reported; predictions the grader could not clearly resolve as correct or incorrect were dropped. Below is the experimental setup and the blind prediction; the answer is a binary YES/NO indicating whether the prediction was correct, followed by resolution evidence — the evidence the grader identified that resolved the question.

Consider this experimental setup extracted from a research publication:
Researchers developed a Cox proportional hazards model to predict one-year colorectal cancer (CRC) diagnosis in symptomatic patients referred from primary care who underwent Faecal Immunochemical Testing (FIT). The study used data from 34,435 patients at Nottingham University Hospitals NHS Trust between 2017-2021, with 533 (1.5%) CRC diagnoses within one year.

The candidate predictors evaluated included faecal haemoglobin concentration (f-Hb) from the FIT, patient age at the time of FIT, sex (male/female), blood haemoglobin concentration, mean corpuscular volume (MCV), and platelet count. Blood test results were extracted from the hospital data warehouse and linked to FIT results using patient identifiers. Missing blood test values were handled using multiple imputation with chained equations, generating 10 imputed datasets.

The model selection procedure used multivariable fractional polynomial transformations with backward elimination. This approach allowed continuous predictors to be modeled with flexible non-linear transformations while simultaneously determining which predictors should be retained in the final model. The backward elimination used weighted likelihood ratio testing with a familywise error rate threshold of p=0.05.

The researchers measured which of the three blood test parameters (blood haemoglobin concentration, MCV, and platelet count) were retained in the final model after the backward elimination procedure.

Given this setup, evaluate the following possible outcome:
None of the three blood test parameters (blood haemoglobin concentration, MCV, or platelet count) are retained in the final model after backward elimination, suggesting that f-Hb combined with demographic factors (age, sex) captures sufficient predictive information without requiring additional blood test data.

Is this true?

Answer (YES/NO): NO